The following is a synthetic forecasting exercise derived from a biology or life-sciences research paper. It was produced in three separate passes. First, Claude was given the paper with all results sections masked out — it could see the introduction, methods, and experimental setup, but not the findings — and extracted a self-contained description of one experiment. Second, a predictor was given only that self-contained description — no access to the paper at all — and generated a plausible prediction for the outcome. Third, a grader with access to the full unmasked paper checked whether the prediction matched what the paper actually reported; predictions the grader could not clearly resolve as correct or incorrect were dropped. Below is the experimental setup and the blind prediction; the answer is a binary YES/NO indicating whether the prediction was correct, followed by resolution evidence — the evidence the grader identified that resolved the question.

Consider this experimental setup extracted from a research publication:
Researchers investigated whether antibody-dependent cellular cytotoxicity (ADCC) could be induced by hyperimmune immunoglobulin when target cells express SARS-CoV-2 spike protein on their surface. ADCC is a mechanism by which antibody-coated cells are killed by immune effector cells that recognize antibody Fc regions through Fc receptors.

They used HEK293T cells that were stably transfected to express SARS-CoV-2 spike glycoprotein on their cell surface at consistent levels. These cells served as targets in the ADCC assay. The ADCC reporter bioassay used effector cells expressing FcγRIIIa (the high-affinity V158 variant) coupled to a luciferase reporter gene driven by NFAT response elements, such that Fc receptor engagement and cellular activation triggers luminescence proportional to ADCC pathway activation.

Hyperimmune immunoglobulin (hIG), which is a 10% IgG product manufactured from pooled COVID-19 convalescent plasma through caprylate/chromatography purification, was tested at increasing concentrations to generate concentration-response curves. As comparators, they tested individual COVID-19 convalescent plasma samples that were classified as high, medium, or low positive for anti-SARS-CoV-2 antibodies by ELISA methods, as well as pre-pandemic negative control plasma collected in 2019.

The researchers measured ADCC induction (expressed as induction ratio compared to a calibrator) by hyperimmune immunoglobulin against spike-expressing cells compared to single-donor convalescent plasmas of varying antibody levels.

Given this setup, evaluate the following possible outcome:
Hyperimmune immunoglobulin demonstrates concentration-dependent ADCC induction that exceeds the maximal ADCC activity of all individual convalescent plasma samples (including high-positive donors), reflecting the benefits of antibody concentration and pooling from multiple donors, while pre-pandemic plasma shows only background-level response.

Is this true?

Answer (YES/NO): NO